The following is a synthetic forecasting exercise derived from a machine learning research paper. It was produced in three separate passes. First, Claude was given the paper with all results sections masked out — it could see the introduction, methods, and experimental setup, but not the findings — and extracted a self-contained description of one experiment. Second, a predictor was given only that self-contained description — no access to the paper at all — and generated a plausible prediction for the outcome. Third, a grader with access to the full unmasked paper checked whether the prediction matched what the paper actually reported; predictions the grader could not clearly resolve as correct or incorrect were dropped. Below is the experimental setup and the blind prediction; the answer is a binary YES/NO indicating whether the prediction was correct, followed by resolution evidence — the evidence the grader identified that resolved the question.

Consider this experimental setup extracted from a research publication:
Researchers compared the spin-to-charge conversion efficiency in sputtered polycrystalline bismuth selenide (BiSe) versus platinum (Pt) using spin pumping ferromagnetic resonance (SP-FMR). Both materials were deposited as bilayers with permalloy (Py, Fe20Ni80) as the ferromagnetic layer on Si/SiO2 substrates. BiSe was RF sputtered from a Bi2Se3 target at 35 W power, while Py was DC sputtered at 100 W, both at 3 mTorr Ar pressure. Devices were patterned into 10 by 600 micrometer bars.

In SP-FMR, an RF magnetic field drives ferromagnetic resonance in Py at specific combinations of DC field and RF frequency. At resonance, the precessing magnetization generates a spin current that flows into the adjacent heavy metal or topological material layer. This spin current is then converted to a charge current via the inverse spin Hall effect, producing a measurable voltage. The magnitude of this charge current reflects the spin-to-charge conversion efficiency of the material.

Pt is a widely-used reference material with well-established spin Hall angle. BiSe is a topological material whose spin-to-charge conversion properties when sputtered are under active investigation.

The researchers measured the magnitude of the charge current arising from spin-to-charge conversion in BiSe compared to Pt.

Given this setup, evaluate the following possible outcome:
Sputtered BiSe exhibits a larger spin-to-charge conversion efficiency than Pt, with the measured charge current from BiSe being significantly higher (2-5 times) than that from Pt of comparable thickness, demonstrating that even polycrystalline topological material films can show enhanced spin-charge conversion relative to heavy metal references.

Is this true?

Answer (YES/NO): NO